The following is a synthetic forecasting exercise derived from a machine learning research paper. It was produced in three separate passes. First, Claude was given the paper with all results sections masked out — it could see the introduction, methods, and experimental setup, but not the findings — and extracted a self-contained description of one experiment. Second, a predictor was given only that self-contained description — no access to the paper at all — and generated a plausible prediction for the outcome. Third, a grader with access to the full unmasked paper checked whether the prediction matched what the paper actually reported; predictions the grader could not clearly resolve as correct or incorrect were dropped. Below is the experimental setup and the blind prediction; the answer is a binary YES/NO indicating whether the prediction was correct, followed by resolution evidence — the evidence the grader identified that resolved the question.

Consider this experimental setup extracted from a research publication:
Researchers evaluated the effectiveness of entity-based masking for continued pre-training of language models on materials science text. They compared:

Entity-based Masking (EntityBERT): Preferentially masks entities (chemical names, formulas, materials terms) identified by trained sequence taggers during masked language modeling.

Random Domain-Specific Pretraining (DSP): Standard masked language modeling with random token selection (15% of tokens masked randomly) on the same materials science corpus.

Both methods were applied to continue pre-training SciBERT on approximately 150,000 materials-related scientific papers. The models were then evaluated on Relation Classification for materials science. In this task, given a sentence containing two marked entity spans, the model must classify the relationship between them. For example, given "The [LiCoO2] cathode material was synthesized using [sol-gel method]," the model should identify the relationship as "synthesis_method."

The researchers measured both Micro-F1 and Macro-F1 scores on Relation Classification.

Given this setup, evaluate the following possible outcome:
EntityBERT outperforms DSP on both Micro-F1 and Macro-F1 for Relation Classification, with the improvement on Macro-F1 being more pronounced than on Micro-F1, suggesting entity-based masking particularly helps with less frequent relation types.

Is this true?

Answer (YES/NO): NO